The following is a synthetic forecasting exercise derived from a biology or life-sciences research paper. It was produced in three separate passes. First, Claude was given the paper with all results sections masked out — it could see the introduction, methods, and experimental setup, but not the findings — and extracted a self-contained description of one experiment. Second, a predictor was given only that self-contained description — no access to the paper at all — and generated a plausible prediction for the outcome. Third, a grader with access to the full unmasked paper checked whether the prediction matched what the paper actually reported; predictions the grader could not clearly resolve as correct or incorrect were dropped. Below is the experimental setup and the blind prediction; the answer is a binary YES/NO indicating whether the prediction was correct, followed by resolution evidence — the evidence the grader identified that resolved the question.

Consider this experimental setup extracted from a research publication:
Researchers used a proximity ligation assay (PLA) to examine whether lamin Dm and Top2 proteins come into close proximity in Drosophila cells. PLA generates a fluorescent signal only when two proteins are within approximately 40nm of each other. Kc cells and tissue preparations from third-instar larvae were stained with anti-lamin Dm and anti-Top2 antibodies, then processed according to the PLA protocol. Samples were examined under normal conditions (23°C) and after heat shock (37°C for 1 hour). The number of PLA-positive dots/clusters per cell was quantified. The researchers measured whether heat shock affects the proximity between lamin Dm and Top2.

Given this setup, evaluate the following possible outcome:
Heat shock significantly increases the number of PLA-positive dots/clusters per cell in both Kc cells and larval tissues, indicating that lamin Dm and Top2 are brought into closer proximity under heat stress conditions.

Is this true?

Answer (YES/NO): YES